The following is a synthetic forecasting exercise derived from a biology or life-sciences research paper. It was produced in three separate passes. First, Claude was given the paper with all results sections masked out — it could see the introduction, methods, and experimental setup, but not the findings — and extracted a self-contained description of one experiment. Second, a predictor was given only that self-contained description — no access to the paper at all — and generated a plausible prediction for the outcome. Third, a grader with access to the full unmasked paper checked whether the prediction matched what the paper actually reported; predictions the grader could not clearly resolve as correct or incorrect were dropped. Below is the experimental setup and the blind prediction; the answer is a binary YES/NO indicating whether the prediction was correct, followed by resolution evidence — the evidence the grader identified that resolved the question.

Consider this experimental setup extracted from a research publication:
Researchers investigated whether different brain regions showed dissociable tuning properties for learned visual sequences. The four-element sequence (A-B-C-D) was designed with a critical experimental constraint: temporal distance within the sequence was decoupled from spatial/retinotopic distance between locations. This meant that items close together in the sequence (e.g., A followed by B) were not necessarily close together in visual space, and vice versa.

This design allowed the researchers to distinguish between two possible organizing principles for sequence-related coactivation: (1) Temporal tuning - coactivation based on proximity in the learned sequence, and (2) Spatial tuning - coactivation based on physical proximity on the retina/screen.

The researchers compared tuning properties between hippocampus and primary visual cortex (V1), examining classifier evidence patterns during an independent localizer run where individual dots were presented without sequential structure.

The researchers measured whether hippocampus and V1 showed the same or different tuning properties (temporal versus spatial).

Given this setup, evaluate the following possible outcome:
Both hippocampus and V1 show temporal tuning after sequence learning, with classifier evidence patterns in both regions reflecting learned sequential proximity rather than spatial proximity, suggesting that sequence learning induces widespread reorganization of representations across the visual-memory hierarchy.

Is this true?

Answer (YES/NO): NO